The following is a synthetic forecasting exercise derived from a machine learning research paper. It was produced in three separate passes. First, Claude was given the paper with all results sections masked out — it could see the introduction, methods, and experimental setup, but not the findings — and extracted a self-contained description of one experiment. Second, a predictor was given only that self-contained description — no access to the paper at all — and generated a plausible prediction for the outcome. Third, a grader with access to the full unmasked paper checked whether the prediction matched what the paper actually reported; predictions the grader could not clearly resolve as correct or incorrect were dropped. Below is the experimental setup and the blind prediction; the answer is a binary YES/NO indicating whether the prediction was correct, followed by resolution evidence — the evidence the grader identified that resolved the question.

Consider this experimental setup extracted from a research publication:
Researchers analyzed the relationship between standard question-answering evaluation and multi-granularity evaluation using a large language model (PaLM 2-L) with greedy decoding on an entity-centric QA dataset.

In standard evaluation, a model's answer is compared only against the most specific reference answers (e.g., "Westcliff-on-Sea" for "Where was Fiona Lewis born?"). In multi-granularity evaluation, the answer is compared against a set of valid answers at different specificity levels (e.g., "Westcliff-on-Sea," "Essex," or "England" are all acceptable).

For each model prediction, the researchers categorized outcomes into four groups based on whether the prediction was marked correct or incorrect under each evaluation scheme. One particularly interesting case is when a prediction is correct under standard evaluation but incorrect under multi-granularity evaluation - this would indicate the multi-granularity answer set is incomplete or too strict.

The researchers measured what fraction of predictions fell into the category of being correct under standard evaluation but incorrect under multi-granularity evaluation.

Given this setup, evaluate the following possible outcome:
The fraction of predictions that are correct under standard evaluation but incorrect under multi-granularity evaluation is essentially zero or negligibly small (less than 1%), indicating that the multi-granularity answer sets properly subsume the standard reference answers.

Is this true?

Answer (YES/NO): YES